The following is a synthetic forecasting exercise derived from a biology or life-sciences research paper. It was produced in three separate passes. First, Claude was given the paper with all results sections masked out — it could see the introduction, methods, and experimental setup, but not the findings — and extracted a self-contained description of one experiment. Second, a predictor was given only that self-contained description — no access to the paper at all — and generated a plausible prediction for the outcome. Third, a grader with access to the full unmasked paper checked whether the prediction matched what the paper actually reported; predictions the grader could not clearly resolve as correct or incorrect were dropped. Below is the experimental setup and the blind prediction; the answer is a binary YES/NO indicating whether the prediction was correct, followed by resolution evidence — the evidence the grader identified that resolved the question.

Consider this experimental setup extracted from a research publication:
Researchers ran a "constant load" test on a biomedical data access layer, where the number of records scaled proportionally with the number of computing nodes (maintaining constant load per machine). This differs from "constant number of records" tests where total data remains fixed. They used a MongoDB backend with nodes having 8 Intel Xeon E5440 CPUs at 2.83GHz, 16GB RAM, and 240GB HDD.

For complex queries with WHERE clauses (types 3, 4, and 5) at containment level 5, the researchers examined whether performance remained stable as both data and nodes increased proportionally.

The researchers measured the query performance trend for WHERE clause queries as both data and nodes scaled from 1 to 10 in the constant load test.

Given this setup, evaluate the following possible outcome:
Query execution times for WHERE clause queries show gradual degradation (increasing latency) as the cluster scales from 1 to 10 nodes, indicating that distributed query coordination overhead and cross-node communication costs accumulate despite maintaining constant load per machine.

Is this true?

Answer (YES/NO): YES